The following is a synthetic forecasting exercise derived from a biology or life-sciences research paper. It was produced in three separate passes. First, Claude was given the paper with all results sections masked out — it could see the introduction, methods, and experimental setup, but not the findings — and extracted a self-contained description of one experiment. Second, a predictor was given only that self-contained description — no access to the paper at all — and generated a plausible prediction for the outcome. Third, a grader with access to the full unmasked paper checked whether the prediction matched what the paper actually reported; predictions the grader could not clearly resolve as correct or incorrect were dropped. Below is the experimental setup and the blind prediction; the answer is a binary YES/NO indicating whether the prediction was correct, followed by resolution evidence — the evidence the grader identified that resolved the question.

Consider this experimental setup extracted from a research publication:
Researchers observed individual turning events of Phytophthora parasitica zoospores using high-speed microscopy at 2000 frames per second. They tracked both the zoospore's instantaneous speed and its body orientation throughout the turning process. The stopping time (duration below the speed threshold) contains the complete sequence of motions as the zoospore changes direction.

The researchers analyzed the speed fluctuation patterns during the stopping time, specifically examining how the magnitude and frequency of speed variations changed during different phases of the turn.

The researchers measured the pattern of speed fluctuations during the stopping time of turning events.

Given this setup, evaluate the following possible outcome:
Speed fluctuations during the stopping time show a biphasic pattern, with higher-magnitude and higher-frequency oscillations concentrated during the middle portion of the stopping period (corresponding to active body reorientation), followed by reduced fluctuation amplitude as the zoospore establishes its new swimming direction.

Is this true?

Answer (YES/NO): NO